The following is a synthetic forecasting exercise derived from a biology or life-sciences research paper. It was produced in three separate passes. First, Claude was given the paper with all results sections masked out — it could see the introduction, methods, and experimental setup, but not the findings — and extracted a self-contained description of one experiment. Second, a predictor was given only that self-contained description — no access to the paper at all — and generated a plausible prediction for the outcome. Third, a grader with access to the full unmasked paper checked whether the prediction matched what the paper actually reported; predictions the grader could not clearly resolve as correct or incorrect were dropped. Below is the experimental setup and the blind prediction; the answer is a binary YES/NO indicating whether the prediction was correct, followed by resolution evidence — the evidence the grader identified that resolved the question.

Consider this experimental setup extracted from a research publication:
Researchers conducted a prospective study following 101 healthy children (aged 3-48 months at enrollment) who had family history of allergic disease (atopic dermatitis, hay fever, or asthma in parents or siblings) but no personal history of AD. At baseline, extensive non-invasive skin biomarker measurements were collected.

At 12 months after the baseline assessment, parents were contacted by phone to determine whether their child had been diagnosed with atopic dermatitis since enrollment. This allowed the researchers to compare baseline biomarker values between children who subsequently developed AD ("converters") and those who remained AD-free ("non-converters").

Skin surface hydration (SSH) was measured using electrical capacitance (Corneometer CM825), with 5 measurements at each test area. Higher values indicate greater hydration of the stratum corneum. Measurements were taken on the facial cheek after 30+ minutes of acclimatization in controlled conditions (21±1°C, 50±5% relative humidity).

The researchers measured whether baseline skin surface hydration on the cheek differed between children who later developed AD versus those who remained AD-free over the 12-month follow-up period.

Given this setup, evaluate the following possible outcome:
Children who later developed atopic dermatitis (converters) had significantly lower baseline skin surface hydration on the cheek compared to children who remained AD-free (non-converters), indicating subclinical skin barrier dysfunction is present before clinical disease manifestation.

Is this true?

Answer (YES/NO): NO